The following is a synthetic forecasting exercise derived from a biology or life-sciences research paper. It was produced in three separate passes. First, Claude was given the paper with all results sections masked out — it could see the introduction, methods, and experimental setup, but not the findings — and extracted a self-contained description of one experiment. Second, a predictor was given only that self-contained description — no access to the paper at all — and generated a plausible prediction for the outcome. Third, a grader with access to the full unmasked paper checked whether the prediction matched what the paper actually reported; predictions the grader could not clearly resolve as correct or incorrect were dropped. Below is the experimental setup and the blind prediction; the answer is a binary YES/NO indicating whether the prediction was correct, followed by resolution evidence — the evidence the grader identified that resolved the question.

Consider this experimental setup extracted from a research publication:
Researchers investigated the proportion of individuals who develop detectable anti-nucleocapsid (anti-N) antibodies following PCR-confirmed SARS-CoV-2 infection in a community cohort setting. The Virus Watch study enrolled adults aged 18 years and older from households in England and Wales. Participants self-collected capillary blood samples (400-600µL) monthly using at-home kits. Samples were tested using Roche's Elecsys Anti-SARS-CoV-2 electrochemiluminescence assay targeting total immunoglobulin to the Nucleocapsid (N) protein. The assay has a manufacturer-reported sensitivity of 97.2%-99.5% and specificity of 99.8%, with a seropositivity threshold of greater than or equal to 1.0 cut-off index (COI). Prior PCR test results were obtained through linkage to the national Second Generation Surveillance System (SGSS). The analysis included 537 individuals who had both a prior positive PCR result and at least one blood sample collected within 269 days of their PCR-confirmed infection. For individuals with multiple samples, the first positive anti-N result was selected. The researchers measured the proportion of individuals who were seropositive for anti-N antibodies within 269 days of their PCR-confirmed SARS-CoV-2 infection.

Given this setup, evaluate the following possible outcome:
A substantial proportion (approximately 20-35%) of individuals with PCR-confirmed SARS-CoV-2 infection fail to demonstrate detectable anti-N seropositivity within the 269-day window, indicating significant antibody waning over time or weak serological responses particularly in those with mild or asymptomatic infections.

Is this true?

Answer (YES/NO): NO